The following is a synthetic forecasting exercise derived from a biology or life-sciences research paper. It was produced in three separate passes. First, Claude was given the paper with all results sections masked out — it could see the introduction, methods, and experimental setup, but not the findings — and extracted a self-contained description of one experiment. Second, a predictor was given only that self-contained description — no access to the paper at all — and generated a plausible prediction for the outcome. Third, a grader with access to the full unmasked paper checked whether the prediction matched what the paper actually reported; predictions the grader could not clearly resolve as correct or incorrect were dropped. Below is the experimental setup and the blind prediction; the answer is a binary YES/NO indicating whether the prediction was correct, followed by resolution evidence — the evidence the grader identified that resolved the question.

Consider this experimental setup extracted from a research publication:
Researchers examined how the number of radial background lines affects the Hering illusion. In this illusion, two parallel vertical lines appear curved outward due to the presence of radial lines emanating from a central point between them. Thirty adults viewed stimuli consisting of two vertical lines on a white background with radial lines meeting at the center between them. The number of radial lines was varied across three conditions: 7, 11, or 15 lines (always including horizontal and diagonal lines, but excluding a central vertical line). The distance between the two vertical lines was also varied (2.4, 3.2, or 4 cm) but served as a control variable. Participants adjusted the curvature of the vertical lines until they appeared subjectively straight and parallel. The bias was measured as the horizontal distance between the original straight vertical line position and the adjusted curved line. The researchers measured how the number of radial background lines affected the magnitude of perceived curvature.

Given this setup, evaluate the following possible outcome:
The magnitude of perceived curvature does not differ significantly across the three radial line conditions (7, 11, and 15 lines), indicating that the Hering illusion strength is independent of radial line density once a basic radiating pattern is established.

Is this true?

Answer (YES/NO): NO